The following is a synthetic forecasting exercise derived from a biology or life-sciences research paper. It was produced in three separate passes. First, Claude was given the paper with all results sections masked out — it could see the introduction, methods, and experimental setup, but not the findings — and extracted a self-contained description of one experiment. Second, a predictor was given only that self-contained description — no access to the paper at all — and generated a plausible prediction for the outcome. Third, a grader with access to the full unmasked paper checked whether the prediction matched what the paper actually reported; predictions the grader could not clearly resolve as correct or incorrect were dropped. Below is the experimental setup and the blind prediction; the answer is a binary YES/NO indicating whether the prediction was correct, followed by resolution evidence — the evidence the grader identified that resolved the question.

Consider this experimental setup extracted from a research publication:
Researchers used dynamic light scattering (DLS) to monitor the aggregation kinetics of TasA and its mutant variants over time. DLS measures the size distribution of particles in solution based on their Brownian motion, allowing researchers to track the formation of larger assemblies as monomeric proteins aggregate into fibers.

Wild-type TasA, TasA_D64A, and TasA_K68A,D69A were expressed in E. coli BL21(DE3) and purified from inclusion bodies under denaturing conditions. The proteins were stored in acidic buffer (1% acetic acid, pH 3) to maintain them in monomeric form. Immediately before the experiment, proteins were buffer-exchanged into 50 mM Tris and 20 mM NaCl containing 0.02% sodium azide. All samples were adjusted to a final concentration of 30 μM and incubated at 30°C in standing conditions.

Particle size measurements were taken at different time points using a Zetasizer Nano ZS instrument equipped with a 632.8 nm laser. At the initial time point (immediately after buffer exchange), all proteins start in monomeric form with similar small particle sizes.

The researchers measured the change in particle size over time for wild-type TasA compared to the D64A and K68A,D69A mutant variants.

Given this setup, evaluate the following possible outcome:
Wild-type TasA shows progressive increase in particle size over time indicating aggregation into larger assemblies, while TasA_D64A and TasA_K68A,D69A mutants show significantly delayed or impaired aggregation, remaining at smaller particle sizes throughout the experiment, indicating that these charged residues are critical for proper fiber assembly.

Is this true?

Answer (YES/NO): NO